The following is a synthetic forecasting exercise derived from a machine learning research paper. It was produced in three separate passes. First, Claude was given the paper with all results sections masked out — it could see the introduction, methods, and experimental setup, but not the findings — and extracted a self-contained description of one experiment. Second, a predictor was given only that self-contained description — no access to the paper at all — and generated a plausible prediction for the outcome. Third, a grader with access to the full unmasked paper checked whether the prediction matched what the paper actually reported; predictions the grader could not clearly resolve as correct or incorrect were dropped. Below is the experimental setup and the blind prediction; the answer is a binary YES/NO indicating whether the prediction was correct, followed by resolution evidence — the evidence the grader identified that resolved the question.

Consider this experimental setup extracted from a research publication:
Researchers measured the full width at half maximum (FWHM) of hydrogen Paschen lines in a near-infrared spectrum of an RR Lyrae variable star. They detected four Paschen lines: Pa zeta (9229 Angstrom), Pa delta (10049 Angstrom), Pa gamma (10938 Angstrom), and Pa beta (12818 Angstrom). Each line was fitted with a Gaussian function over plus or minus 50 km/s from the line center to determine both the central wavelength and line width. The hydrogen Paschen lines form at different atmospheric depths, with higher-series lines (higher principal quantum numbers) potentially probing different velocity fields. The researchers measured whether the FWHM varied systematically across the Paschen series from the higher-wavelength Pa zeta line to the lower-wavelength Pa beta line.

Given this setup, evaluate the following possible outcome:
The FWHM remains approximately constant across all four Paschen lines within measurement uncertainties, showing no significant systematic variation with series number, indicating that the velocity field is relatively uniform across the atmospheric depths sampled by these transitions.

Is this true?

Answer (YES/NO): NO